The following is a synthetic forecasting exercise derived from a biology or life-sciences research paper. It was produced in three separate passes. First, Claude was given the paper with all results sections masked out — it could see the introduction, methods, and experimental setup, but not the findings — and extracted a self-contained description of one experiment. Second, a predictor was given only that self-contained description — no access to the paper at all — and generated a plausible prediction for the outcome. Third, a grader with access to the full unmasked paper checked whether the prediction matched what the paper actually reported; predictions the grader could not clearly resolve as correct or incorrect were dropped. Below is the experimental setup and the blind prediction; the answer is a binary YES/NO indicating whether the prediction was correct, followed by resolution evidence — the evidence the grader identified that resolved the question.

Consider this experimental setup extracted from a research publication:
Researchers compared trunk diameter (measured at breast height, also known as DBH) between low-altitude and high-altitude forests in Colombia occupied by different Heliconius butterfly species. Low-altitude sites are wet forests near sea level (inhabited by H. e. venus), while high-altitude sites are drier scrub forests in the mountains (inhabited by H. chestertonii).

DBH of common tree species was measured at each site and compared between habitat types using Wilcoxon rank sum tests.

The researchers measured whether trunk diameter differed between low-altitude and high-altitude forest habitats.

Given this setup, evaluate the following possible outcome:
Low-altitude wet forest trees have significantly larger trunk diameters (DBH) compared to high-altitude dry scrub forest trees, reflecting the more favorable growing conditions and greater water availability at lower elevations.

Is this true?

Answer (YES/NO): YES